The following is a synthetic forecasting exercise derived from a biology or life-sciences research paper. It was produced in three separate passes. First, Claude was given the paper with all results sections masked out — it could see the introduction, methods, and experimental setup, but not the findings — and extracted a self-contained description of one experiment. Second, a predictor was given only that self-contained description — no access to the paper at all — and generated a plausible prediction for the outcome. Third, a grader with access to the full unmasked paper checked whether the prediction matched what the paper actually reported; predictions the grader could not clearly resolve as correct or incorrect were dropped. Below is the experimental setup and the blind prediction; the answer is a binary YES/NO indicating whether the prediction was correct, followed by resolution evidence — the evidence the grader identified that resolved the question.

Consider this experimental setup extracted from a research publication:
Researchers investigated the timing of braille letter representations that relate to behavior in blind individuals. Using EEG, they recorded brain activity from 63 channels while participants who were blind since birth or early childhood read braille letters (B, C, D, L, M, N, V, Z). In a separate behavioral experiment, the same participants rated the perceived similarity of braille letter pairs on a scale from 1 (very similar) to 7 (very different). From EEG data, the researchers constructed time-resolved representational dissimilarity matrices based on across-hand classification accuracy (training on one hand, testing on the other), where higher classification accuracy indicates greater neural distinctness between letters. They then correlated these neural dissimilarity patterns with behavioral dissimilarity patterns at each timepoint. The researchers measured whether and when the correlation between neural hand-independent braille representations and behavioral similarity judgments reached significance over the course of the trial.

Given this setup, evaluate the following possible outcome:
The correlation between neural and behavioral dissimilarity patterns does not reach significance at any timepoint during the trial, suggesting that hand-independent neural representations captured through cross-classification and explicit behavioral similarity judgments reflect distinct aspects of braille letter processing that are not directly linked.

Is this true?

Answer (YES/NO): NO